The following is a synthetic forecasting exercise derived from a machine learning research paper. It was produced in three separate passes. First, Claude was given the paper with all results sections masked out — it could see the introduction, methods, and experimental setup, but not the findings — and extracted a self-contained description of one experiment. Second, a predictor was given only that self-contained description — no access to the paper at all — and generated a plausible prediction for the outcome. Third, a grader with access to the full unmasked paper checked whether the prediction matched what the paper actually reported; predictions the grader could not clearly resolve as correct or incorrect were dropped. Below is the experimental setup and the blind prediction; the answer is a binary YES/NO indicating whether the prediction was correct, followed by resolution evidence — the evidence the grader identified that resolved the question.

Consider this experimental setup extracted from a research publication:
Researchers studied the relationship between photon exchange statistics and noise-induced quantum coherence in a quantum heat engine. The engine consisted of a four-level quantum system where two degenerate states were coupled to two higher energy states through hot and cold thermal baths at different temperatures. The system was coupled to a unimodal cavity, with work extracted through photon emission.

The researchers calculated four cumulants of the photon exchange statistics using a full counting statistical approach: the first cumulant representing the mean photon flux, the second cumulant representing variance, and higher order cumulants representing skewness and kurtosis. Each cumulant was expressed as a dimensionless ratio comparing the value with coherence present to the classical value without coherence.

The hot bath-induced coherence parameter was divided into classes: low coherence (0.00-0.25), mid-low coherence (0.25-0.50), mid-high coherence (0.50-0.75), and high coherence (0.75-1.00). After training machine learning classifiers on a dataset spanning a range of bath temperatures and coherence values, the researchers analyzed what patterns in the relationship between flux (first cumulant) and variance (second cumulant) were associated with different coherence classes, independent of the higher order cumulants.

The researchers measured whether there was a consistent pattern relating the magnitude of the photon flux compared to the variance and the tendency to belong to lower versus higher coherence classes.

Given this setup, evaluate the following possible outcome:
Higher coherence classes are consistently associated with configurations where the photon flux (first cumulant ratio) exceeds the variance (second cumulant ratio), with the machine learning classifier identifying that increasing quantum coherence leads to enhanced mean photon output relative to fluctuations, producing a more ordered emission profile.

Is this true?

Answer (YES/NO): NO